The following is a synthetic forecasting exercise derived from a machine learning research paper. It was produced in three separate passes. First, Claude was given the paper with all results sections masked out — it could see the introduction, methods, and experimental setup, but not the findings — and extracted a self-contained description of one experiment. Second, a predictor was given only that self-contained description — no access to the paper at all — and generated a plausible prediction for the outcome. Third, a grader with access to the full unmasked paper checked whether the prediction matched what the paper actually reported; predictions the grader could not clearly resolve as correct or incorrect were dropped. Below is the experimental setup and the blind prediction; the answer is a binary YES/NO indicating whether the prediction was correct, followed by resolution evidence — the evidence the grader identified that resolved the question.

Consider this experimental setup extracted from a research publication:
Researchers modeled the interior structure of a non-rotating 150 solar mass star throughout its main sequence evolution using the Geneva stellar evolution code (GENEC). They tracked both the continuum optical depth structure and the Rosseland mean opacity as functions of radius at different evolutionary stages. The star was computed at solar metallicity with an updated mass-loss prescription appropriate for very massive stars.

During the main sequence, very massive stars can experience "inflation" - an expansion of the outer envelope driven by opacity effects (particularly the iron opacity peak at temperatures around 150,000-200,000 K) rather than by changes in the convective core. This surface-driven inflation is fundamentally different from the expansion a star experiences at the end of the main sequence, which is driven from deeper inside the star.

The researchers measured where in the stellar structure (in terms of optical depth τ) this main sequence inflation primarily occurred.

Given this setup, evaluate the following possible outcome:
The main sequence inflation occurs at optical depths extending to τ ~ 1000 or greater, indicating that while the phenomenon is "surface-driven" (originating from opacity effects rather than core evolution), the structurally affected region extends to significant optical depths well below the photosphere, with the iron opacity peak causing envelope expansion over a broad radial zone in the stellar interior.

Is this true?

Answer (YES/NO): NO